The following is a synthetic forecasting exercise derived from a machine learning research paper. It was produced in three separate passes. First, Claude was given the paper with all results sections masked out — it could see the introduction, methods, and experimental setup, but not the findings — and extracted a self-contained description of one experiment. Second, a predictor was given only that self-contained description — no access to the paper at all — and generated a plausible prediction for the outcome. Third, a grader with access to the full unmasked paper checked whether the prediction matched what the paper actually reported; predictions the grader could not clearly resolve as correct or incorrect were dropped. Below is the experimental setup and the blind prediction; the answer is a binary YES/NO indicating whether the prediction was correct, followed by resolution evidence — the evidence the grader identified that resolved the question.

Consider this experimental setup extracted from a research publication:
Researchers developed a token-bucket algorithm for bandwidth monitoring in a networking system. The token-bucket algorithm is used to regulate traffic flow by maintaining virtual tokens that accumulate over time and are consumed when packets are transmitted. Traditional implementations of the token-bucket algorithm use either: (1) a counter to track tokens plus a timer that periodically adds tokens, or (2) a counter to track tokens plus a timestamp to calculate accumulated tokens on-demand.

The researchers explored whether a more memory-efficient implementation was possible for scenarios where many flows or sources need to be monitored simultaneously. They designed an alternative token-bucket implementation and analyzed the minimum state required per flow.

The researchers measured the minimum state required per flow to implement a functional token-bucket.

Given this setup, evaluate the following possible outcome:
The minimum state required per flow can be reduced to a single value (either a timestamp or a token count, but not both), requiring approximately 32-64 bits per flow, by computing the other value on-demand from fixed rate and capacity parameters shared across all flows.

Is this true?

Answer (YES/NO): YES